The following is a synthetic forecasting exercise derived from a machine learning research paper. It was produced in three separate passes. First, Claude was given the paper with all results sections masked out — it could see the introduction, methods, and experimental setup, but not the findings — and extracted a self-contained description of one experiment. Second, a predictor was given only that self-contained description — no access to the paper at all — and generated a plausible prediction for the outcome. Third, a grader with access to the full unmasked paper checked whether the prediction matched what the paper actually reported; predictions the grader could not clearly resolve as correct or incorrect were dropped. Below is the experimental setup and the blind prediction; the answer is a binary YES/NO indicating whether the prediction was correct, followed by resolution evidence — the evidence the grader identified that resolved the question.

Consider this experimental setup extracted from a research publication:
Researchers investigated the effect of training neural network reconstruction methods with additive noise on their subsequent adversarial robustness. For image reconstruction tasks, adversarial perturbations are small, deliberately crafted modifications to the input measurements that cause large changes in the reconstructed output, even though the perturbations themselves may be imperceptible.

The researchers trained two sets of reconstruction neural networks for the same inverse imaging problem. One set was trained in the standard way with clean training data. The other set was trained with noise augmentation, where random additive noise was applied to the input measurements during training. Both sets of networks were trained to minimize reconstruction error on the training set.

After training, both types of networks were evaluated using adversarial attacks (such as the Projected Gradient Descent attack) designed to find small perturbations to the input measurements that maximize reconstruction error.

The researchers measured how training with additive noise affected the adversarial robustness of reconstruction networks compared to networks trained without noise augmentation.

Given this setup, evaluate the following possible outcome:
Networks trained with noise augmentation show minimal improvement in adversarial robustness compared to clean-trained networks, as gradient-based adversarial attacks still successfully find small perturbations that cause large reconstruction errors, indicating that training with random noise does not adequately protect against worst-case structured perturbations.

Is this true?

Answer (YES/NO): NO